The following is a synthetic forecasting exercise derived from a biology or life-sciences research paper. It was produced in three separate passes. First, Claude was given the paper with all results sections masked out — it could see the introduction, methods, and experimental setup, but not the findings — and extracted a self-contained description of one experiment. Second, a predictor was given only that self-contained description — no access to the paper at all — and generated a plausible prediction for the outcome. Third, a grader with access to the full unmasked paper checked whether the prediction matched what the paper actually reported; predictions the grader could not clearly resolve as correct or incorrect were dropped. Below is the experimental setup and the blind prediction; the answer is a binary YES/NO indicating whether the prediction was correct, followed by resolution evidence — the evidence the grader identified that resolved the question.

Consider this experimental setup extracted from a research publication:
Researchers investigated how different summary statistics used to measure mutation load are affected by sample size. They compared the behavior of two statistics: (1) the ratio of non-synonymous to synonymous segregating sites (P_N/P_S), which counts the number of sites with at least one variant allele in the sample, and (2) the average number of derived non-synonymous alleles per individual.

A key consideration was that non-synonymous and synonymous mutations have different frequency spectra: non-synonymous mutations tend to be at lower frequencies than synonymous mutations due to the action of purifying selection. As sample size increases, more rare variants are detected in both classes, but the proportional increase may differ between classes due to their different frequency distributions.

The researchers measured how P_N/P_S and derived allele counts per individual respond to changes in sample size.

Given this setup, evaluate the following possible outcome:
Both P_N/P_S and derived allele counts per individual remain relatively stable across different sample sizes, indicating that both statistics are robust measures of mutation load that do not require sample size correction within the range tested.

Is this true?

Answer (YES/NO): NO